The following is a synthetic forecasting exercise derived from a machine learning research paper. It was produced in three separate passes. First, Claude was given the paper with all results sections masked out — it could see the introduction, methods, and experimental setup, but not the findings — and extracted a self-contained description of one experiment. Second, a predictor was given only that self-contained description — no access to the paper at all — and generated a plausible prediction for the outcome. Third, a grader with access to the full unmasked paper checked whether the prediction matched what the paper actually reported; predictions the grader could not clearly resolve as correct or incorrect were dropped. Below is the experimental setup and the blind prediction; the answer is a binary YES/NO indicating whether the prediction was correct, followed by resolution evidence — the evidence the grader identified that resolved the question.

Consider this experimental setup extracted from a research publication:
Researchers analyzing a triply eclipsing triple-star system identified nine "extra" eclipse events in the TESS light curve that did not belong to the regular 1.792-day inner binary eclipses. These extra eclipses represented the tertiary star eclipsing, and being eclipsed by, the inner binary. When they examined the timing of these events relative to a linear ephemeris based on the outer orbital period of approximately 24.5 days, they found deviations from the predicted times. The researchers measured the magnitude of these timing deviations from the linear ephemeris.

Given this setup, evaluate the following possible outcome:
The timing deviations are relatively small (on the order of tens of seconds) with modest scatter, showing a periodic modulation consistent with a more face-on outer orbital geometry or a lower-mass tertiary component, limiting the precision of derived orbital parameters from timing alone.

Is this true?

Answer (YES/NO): NO